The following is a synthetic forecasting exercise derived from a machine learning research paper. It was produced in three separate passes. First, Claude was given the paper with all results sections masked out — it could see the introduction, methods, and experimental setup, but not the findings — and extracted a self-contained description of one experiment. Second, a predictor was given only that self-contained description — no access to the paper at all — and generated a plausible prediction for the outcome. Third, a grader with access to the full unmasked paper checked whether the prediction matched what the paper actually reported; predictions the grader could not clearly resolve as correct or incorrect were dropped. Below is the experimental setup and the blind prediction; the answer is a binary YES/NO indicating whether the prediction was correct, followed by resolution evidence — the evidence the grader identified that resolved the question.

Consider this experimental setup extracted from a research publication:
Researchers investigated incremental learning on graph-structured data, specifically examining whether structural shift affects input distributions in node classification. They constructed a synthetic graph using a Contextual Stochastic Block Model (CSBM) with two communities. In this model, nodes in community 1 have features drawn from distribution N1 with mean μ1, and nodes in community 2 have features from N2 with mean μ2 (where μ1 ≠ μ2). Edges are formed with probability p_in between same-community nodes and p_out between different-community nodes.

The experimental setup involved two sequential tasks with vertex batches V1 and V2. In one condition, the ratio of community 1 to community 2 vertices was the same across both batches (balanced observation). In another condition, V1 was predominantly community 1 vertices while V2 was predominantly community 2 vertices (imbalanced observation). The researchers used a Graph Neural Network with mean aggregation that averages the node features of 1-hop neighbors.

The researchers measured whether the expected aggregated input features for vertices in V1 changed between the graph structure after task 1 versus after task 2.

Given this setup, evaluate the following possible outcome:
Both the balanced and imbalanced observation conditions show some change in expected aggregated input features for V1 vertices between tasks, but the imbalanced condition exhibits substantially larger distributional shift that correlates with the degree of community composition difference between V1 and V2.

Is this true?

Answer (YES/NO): NO